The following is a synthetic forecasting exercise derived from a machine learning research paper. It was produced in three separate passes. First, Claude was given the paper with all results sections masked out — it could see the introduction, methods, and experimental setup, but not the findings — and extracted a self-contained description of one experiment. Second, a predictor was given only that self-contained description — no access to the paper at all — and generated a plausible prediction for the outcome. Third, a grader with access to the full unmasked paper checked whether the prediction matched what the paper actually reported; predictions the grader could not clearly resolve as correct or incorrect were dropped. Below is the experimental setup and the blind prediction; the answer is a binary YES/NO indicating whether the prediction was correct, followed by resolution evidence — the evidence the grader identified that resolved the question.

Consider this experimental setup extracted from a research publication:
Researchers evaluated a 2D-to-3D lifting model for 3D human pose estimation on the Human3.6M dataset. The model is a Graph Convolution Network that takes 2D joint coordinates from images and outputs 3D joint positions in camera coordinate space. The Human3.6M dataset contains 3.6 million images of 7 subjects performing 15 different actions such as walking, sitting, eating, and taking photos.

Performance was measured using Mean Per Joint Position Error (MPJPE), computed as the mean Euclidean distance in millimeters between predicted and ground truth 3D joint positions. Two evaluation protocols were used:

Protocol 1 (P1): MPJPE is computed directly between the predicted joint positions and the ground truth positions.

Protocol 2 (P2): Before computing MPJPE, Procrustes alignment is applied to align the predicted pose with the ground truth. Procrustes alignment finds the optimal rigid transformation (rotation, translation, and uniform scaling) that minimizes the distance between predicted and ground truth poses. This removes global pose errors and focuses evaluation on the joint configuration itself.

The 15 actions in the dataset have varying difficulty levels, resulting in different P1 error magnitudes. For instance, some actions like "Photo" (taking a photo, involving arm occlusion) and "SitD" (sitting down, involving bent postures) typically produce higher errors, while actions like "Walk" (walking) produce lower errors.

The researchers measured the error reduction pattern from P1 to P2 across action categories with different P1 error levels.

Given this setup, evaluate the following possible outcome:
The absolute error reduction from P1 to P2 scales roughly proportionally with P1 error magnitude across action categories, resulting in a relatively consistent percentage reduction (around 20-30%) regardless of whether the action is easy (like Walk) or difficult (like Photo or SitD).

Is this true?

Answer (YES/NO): YES